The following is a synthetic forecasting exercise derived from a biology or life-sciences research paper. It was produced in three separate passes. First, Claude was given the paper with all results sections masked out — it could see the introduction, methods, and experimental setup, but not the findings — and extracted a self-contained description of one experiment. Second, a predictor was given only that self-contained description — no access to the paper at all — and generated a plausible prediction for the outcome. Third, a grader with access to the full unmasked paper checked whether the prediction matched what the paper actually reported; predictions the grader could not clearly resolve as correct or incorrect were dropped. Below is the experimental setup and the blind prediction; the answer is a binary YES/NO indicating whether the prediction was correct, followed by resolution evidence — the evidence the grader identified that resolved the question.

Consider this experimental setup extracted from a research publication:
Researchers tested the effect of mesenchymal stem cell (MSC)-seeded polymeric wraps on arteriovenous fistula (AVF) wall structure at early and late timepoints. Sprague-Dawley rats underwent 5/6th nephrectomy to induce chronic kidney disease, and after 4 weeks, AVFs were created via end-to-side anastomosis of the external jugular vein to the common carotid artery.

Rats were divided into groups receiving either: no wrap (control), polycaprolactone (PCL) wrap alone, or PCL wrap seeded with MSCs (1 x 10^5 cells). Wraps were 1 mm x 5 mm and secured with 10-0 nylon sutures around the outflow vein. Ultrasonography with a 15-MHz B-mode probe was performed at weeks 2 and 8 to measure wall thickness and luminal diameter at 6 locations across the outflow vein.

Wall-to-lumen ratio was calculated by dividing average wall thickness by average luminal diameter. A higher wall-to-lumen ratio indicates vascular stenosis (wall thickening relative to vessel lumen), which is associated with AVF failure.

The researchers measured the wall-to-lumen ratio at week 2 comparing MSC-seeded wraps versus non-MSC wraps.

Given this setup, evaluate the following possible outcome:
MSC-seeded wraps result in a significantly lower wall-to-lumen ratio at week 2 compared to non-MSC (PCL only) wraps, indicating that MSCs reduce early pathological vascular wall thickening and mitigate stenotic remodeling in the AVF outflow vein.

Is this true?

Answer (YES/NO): NO